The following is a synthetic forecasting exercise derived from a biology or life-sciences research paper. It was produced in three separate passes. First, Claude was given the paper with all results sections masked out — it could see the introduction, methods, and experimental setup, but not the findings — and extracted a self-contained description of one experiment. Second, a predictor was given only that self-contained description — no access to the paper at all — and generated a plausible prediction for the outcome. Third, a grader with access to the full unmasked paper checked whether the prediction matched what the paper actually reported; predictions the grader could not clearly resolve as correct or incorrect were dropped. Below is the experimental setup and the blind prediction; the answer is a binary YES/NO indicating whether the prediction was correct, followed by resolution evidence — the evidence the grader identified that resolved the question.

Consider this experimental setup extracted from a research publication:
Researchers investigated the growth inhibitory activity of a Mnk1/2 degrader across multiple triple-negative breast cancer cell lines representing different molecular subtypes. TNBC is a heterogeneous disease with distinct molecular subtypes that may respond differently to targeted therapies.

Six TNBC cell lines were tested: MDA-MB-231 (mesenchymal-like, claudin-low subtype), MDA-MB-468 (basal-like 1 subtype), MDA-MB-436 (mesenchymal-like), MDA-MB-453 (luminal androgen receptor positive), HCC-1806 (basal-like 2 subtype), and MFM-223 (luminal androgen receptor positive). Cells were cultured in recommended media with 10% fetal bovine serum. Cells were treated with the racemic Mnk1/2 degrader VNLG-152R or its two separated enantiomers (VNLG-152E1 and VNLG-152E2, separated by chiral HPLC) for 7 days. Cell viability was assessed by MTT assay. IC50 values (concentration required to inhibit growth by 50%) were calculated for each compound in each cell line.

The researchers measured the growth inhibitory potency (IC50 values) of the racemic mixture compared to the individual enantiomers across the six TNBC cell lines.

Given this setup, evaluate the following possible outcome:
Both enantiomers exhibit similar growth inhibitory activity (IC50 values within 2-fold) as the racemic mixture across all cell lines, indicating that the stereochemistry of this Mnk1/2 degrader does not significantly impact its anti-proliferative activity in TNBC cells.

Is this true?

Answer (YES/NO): NO